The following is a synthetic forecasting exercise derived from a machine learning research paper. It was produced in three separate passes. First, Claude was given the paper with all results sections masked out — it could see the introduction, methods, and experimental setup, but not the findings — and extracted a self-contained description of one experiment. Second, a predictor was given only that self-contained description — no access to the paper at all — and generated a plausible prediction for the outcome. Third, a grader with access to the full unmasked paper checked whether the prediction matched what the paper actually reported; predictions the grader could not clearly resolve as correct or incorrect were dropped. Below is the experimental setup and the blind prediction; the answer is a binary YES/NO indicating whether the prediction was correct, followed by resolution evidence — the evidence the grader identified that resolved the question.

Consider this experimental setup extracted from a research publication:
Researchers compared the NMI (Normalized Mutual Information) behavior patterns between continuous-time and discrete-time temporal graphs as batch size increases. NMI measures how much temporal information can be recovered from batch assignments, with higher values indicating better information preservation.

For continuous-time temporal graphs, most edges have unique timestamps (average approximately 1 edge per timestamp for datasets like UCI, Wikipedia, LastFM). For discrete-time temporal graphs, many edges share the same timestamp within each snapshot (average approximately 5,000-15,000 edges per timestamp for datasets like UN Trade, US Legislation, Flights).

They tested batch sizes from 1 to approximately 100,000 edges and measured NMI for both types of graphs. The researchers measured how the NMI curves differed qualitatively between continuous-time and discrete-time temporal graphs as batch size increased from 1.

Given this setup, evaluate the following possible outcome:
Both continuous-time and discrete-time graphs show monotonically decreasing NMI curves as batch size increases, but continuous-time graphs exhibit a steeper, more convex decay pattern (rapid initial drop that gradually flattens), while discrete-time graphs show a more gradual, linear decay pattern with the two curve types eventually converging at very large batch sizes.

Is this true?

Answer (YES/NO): NO